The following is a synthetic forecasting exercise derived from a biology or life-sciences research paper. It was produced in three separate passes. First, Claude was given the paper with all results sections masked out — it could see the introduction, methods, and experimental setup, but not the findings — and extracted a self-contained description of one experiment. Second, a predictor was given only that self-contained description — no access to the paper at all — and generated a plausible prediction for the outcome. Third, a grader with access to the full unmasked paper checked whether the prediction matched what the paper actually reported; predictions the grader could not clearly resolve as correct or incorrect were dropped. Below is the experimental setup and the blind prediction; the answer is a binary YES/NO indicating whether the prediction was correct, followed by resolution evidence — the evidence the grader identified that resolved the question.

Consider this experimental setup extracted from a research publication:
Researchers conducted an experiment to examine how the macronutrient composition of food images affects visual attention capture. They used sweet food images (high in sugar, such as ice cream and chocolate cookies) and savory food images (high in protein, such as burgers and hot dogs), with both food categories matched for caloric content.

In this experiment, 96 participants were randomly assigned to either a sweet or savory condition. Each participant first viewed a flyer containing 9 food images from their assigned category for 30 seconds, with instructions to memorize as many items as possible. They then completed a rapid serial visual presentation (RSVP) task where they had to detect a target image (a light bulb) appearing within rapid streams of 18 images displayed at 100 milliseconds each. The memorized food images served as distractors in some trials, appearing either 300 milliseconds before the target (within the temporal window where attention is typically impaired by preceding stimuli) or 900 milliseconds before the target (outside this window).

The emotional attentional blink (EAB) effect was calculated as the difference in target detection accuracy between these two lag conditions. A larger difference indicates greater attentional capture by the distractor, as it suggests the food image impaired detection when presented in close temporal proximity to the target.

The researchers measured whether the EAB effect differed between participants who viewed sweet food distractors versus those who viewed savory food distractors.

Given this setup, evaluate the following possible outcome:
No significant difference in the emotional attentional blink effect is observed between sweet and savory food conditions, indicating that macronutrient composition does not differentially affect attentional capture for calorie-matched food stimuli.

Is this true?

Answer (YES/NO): NO